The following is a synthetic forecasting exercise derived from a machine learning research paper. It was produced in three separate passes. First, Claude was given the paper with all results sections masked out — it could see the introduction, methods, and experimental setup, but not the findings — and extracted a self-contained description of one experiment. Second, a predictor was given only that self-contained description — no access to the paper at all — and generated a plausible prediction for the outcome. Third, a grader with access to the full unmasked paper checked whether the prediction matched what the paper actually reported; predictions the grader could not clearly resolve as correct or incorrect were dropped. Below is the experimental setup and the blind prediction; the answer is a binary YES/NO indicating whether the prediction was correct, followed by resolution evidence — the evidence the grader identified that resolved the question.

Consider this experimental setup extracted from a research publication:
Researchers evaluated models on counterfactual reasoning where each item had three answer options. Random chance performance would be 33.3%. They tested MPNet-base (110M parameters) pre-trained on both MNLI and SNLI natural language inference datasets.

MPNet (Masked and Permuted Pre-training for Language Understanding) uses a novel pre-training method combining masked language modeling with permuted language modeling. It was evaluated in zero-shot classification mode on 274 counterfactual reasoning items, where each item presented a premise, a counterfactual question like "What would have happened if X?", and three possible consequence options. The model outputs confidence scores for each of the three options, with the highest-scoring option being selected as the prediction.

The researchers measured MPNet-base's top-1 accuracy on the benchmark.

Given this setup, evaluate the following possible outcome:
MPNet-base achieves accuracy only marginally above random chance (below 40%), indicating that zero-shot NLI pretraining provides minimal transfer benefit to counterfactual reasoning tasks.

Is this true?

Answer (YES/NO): YES